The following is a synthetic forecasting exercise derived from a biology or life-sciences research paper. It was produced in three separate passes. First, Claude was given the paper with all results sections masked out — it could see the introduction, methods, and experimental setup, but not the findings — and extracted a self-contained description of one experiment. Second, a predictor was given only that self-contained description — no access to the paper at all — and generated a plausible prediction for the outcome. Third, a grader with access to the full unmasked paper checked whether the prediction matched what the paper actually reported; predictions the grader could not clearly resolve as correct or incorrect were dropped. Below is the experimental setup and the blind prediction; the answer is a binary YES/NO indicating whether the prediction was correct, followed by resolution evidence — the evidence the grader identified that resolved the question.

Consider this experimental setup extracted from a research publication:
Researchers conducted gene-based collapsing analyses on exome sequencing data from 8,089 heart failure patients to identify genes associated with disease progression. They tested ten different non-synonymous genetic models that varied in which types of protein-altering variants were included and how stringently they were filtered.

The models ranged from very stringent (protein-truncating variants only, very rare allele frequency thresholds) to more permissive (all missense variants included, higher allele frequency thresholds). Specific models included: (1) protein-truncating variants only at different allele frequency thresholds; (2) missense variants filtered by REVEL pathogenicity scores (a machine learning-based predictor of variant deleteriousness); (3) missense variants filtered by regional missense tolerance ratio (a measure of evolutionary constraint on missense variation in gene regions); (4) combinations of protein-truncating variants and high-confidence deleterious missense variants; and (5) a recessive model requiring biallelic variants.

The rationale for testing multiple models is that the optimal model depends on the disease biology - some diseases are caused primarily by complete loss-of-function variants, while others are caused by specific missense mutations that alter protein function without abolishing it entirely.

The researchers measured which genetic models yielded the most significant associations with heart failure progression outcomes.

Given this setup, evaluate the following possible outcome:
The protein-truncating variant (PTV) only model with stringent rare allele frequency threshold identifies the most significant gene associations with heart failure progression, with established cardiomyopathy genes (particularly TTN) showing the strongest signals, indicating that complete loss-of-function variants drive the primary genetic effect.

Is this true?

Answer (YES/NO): NO